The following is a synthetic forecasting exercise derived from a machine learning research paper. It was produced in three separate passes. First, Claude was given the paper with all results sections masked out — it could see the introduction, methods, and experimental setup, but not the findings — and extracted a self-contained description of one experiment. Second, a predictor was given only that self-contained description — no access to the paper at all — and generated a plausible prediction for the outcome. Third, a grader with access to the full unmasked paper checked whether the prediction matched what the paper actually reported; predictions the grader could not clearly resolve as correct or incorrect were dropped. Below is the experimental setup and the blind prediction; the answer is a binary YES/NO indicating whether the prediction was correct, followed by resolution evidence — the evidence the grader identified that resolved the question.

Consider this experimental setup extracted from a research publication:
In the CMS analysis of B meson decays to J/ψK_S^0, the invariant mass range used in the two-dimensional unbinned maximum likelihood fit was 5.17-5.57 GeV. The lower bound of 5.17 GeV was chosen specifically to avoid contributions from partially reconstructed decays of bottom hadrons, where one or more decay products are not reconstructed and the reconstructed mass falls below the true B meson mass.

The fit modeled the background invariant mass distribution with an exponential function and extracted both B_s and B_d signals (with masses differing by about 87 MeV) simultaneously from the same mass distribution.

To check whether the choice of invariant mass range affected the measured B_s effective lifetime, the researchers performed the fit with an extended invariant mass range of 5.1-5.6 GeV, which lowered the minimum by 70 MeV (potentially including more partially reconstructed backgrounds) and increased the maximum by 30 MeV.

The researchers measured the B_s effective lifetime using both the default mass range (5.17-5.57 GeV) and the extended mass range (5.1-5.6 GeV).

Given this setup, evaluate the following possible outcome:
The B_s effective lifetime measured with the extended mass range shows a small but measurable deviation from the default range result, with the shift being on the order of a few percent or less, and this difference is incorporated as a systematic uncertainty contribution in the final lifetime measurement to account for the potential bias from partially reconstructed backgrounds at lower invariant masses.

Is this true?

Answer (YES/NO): NO